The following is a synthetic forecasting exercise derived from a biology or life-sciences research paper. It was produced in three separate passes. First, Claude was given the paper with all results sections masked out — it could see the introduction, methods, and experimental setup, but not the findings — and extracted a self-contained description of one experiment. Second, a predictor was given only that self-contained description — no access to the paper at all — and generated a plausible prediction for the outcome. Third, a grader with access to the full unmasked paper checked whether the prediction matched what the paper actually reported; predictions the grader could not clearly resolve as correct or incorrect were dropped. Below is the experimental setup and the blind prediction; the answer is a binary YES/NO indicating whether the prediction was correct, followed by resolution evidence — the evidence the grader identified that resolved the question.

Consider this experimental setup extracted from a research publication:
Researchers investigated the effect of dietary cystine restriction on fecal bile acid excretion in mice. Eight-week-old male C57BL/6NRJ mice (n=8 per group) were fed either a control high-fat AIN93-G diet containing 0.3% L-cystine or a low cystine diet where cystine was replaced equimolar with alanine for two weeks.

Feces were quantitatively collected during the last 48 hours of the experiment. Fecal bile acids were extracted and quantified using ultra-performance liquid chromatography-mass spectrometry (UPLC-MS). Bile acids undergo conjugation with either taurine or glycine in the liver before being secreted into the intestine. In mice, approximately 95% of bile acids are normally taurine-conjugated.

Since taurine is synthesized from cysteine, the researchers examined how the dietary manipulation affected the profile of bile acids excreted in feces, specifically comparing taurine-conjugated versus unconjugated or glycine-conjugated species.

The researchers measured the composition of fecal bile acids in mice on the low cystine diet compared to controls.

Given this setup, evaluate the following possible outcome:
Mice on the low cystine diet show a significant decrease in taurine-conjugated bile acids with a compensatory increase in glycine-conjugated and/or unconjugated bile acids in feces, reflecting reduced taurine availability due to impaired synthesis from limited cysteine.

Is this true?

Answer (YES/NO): NO